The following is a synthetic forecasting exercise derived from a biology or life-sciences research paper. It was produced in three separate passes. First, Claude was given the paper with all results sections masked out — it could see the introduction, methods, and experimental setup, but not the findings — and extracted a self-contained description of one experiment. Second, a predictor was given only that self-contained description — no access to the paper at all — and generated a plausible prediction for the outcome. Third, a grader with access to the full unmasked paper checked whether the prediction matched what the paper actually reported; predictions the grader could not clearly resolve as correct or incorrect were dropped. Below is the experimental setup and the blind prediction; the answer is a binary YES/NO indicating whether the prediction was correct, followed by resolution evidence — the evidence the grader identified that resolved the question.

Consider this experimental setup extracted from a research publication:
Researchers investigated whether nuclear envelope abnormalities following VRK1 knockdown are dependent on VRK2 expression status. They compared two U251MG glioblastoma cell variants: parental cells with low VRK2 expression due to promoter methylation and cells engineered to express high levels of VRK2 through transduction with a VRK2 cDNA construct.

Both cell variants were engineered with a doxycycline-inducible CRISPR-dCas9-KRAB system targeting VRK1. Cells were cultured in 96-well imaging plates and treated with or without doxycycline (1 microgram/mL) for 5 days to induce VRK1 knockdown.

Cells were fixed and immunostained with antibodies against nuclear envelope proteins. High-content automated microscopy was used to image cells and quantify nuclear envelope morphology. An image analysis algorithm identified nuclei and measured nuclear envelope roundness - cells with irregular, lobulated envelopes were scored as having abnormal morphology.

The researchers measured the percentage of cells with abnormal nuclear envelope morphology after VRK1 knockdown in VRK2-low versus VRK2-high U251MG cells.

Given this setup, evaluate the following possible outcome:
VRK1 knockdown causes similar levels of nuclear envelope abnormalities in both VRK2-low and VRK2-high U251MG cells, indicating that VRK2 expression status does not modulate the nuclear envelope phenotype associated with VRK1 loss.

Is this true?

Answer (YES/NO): NO